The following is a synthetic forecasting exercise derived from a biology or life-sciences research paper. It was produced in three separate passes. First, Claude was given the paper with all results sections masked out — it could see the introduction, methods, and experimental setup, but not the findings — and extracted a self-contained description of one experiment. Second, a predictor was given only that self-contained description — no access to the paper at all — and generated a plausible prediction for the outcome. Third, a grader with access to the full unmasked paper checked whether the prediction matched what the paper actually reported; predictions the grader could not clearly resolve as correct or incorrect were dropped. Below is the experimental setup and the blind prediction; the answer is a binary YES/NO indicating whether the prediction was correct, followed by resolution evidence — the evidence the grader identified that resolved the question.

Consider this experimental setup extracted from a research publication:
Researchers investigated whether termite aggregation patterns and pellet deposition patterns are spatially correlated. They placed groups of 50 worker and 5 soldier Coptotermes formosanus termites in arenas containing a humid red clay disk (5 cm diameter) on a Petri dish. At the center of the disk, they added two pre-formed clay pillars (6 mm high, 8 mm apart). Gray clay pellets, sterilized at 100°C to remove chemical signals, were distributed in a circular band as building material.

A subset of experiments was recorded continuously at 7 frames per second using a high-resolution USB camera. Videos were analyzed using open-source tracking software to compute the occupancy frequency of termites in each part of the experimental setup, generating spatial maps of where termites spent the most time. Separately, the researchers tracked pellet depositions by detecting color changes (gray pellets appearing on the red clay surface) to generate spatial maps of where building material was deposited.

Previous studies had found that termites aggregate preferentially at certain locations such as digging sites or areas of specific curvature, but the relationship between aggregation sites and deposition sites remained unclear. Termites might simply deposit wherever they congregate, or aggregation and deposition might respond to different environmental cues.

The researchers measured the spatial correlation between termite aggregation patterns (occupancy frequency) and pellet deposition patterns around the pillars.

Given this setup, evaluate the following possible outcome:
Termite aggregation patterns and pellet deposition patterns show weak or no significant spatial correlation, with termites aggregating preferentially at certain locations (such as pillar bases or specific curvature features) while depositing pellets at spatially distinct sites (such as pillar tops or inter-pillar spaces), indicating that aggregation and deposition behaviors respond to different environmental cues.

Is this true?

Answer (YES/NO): YES